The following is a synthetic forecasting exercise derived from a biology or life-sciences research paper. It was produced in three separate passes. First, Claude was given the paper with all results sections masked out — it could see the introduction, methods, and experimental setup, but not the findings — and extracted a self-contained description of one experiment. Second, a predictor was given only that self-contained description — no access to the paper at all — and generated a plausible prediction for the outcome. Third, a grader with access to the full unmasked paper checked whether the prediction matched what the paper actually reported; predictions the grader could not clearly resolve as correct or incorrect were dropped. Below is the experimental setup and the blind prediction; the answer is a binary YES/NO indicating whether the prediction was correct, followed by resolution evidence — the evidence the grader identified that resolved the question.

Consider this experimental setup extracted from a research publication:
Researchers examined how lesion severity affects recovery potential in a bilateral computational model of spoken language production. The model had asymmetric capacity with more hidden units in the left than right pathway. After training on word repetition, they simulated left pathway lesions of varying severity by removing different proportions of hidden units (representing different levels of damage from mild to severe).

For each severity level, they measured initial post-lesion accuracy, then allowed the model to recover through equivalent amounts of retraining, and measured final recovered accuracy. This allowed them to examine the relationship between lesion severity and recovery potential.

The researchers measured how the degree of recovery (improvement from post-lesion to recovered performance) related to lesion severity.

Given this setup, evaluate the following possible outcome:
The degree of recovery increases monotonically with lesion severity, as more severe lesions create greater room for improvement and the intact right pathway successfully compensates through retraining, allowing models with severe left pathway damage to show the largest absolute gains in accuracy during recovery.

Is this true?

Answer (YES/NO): NO